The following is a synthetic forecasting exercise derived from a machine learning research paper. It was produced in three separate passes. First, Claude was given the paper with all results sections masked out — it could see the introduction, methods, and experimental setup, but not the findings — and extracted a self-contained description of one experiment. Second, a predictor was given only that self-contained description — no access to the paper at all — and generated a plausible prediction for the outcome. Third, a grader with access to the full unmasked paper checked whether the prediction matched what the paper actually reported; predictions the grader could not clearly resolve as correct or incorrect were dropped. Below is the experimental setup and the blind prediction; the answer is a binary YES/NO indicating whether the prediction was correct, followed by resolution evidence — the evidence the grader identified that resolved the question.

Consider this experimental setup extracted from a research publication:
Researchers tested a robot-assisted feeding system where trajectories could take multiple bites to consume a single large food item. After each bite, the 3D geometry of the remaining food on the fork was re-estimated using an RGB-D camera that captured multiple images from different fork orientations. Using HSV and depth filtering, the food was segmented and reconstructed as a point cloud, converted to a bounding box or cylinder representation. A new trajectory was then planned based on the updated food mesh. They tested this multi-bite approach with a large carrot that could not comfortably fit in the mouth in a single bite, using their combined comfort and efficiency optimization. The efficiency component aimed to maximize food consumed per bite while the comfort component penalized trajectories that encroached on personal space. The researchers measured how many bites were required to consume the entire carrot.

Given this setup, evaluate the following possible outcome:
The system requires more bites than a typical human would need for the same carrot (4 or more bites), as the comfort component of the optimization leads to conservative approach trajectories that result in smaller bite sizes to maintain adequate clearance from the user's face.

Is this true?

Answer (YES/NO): NO